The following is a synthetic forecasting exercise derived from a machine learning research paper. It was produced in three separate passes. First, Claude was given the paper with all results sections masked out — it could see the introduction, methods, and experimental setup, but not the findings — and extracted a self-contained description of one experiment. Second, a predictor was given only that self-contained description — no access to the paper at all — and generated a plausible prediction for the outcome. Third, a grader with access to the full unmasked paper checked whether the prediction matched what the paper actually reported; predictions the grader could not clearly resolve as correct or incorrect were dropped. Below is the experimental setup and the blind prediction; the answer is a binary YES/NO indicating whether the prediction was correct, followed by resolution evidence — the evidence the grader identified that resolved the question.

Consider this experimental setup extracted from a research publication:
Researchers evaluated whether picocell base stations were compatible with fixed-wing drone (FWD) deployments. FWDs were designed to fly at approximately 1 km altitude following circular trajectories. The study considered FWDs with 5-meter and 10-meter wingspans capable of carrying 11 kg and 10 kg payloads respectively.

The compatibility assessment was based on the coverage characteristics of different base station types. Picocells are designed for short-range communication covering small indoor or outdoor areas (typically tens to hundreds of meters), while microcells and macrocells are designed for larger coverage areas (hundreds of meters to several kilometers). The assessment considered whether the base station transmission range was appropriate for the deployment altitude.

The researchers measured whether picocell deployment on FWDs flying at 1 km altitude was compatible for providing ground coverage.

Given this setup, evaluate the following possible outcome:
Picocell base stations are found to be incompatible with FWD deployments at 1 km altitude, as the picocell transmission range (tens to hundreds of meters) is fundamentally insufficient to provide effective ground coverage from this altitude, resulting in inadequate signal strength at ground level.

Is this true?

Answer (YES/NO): YES